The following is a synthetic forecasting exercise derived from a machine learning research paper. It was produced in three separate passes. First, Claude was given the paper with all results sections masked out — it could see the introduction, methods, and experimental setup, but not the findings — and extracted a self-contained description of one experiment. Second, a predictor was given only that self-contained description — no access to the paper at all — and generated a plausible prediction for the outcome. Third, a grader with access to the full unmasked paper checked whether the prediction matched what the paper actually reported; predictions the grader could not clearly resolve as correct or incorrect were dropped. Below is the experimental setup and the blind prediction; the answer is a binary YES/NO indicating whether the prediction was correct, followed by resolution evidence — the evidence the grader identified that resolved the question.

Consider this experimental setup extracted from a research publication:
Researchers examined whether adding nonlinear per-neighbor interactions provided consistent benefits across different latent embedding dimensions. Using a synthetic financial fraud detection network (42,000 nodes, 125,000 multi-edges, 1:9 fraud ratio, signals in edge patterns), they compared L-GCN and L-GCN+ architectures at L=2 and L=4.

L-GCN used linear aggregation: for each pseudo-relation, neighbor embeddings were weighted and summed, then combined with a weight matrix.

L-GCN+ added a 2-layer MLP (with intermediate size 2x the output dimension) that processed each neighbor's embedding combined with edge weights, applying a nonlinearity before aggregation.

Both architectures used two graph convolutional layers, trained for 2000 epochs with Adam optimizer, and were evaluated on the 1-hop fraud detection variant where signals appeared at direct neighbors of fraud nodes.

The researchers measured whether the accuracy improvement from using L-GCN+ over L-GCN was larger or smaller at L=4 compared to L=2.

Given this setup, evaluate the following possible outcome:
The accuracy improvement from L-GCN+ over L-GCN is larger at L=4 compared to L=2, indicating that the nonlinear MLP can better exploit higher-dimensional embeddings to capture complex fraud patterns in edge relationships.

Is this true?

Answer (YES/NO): NO